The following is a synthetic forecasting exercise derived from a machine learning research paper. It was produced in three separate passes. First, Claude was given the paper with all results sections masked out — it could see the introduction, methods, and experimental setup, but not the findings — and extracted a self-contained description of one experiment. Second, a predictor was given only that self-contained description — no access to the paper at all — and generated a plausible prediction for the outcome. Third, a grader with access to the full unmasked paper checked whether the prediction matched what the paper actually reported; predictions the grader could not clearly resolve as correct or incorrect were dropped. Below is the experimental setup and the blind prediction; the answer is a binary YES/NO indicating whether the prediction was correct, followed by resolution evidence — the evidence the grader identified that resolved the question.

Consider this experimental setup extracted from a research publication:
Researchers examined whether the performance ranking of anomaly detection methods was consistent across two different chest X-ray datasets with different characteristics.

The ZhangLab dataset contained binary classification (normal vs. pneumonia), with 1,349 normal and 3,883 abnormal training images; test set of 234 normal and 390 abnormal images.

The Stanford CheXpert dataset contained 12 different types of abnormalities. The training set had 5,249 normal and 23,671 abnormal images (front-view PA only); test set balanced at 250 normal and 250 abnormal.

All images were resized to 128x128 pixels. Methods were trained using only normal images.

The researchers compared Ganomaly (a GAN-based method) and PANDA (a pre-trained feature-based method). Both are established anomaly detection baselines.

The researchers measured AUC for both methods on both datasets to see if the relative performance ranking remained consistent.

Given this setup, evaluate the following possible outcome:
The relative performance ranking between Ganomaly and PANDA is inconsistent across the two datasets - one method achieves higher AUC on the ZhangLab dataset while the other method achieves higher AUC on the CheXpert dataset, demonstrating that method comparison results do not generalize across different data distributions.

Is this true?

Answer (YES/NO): NO